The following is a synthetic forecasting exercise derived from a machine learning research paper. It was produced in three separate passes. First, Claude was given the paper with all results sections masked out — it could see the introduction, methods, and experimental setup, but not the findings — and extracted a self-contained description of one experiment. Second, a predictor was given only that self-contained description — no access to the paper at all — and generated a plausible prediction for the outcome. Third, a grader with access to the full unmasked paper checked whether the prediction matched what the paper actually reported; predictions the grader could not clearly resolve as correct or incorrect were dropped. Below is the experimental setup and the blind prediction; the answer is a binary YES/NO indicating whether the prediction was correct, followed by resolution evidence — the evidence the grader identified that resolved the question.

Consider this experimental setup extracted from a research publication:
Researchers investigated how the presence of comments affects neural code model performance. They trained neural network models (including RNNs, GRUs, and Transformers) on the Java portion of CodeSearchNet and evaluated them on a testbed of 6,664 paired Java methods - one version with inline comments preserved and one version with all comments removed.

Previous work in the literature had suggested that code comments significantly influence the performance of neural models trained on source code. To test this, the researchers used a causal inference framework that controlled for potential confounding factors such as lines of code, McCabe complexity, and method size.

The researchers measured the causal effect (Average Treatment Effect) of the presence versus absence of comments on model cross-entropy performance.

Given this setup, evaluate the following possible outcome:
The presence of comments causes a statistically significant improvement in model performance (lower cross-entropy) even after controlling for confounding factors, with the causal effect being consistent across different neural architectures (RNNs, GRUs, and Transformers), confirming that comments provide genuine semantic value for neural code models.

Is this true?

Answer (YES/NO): NO